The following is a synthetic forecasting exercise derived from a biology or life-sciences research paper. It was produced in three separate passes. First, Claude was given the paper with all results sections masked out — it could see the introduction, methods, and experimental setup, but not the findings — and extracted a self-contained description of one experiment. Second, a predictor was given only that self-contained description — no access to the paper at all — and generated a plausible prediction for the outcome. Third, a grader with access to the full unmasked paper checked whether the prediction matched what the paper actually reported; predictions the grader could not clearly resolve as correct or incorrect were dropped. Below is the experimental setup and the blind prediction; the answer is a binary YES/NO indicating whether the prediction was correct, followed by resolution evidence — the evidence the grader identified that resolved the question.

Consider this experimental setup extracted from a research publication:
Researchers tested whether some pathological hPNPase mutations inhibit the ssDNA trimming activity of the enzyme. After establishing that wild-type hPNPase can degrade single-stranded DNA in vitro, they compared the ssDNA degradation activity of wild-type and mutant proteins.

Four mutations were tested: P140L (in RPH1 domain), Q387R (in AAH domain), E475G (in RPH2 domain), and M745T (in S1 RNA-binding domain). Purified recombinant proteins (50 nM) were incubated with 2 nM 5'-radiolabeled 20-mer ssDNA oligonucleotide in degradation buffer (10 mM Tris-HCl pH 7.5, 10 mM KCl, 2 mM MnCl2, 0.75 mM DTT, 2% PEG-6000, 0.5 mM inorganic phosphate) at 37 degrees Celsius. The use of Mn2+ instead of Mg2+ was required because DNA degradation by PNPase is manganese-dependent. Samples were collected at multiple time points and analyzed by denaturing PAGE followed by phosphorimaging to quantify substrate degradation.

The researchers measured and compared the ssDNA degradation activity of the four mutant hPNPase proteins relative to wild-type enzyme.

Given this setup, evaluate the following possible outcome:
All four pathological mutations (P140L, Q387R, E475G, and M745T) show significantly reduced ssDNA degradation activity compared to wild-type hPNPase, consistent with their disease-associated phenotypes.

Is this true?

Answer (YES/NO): NO